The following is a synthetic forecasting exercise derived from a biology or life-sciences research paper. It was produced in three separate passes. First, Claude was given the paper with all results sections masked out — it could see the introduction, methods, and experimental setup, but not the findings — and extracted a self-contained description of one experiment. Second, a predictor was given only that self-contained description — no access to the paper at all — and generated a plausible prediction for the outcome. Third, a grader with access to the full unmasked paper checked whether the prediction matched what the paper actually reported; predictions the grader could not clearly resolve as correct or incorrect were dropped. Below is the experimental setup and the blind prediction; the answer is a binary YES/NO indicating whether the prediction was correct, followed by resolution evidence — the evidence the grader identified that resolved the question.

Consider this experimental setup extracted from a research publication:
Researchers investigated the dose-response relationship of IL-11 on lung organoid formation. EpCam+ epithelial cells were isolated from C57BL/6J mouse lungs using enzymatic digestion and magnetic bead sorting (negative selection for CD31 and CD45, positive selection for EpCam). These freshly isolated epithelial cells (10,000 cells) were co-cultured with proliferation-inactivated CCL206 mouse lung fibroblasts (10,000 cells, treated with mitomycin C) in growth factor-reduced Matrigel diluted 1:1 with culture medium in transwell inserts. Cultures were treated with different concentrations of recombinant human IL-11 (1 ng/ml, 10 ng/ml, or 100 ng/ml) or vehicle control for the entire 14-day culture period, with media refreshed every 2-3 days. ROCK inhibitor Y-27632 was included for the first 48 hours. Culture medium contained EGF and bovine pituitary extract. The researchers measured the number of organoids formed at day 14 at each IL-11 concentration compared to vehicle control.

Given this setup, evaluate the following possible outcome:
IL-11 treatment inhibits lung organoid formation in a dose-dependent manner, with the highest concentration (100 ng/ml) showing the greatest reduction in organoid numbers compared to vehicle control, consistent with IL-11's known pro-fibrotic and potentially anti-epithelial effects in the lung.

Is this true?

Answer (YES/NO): NO